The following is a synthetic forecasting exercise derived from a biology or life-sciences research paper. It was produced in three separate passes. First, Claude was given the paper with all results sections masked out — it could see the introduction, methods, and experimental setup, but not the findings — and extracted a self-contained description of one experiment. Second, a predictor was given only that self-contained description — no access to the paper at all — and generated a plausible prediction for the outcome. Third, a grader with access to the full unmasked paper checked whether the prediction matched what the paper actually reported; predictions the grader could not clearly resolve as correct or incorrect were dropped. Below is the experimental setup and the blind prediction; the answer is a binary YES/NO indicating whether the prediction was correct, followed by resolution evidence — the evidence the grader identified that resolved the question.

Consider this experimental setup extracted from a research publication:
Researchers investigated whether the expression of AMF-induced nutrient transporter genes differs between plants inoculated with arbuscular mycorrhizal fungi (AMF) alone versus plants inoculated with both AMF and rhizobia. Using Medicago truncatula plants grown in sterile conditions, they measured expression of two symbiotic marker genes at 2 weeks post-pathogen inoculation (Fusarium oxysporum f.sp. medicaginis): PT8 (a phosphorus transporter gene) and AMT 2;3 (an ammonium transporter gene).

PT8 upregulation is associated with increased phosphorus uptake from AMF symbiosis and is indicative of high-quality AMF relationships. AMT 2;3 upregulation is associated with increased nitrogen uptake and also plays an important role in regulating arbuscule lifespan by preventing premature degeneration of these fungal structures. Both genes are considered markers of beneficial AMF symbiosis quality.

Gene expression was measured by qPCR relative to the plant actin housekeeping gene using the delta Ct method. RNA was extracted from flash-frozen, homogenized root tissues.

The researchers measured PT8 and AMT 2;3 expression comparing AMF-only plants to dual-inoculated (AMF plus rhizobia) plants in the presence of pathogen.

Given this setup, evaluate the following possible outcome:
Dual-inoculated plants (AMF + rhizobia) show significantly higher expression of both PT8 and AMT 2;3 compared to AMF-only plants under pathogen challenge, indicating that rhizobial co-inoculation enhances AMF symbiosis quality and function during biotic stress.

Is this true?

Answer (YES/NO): NO